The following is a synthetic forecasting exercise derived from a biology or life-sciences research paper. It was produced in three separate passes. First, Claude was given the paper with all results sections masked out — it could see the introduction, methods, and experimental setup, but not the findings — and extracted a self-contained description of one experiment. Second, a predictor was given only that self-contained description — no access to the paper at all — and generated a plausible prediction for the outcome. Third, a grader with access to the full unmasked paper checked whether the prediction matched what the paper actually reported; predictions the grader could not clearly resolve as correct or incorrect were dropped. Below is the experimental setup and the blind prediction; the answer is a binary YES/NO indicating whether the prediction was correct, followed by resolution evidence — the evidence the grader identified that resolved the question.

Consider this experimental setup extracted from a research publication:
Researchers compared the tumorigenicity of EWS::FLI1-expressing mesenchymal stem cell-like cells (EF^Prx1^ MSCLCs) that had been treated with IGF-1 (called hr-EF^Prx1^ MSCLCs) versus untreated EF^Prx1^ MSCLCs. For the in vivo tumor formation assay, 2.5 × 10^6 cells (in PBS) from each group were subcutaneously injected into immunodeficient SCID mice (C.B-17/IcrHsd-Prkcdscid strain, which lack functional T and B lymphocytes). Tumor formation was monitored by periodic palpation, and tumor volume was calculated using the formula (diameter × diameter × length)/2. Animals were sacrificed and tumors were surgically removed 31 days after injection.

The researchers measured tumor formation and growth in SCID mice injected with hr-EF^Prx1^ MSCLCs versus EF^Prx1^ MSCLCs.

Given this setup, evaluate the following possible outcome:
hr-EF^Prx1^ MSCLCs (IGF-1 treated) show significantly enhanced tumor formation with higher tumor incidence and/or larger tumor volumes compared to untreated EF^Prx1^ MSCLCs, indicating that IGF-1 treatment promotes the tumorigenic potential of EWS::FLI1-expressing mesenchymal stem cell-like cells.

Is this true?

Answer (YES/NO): YES